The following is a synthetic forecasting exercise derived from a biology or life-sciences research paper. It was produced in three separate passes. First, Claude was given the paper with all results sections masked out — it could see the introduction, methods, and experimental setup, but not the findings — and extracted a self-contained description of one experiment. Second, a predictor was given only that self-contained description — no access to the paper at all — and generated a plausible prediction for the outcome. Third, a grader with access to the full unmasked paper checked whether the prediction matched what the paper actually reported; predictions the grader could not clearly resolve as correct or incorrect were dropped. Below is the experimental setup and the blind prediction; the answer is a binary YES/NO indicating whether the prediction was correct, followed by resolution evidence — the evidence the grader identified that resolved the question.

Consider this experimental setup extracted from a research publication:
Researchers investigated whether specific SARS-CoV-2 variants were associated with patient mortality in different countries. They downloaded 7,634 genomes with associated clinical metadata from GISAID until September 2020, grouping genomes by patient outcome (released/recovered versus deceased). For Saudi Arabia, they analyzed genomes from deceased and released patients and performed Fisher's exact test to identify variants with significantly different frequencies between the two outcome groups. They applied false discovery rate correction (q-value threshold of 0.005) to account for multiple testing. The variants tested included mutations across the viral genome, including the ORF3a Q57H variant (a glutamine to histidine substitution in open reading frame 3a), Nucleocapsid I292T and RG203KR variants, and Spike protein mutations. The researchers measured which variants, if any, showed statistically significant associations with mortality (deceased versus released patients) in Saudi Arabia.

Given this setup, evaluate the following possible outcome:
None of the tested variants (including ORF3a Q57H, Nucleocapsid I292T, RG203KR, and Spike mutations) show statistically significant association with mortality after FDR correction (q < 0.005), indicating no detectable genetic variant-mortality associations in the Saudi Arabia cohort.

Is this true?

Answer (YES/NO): NO